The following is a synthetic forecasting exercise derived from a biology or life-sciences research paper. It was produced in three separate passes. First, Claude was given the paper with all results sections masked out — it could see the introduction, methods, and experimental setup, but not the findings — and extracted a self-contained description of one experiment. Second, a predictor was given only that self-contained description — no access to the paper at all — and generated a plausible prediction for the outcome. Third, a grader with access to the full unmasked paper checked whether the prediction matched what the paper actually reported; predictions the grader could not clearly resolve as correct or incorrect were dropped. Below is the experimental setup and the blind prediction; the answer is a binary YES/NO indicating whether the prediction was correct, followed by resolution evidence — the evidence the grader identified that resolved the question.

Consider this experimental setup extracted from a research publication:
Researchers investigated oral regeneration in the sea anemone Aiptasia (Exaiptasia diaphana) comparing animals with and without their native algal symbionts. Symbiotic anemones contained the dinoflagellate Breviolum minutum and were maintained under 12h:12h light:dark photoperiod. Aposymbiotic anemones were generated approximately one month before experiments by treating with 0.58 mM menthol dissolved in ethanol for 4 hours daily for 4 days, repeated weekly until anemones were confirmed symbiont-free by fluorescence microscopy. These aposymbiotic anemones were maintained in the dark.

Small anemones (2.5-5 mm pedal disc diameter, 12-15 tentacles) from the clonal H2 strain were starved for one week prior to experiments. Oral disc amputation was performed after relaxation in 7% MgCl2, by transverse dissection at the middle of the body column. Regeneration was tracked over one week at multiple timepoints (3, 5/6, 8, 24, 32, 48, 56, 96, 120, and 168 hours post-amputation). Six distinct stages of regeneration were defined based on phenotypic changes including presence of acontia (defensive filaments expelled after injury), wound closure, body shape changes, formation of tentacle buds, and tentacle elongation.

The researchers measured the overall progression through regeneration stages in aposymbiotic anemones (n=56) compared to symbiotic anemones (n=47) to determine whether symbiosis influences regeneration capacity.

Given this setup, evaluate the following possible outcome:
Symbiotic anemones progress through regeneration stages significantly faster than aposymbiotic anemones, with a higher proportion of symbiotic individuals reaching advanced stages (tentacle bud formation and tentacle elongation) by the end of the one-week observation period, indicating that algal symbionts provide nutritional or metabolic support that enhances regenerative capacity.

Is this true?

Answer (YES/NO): NO